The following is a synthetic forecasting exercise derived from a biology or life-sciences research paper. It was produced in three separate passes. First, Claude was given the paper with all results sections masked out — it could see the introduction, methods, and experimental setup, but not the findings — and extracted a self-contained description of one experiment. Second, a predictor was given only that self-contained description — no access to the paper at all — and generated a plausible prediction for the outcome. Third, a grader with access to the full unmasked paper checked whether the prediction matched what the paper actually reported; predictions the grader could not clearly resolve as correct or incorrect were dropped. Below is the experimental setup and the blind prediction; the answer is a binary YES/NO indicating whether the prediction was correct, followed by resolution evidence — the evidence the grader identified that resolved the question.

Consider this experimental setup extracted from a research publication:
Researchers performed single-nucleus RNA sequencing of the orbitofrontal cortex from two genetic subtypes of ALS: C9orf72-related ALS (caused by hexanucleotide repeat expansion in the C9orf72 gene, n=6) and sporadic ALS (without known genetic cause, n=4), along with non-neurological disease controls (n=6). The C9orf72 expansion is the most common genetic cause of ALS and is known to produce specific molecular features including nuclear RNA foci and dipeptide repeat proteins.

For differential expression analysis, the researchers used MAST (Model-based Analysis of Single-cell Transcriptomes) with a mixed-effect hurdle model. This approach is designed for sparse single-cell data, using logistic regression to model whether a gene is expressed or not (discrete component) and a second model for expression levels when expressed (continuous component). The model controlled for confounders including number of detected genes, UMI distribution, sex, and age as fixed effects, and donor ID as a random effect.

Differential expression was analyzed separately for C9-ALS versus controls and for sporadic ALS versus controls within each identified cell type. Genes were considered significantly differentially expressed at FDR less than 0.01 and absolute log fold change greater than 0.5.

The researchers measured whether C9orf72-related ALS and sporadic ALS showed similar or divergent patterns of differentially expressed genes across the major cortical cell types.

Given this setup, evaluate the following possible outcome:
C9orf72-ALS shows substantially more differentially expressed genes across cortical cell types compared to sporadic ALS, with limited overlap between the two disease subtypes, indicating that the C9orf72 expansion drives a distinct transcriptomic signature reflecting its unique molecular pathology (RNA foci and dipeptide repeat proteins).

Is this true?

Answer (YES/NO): NO